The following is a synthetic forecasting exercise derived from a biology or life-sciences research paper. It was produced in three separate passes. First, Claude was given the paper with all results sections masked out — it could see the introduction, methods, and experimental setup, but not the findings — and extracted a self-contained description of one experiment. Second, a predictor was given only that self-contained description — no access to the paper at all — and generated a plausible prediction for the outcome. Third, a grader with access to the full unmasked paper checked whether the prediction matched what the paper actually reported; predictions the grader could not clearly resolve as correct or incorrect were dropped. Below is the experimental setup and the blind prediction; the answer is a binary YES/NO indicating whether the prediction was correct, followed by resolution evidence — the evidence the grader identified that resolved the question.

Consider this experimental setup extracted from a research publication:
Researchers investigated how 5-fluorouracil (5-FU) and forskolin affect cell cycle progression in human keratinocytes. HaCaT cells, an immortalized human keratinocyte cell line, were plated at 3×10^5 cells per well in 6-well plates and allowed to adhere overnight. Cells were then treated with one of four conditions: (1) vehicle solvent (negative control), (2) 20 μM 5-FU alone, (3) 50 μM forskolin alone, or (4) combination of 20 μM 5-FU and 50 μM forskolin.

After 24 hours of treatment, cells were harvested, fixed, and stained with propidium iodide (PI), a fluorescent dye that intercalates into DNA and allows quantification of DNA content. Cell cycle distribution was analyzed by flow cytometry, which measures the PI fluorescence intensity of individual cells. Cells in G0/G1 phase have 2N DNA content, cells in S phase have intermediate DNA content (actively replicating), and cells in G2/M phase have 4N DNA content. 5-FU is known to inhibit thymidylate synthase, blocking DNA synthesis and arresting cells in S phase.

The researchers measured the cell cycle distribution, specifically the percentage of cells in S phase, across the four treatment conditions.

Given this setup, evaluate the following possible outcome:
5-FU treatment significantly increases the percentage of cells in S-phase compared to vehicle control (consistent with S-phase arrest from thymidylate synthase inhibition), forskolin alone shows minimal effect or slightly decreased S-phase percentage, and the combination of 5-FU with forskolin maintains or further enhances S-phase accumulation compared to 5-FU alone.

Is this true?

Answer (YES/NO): NO